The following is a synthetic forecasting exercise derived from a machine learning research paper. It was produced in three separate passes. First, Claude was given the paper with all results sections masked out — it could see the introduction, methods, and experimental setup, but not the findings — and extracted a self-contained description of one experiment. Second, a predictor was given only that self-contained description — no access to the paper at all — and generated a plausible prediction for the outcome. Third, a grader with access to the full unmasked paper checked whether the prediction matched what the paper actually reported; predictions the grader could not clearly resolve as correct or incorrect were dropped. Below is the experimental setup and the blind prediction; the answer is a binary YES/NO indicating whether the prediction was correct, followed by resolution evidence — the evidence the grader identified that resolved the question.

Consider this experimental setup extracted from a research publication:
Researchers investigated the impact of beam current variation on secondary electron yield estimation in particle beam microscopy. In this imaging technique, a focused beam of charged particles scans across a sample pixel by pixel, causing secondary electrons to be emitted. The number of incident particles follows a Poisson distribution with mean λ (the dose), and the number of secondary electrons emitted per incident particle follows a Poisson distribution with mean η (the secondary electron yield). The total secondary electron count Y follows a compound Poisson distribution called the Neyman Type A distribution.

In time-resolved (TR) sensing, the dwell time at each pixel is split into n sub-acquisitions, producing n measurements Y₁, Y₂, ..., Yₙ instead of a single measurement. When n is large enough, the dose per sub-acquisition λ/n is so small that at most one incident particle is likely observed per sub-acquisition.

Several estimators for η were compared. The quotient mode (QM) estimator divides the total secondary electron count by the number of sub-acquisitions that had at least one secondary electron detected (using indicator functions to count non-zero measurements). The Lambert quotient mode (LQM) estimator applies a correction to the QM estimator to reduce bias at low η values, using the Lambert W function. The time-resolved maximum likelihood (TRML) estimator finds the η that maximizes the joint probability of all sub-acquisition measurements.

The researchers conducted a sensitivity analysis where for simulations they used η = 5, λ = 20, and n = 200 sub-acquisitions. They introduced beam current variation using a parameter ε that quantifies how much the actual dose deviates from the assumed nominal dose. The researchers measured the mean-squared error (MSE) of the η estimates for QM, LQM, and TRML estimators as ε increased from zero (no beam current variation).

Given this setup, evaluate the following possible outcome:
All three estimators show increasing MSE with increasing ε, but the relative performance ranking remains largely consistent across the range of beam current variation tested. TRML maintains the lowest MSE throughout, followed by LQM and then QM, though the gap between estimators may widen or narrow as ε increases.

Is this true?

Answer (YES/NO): NO